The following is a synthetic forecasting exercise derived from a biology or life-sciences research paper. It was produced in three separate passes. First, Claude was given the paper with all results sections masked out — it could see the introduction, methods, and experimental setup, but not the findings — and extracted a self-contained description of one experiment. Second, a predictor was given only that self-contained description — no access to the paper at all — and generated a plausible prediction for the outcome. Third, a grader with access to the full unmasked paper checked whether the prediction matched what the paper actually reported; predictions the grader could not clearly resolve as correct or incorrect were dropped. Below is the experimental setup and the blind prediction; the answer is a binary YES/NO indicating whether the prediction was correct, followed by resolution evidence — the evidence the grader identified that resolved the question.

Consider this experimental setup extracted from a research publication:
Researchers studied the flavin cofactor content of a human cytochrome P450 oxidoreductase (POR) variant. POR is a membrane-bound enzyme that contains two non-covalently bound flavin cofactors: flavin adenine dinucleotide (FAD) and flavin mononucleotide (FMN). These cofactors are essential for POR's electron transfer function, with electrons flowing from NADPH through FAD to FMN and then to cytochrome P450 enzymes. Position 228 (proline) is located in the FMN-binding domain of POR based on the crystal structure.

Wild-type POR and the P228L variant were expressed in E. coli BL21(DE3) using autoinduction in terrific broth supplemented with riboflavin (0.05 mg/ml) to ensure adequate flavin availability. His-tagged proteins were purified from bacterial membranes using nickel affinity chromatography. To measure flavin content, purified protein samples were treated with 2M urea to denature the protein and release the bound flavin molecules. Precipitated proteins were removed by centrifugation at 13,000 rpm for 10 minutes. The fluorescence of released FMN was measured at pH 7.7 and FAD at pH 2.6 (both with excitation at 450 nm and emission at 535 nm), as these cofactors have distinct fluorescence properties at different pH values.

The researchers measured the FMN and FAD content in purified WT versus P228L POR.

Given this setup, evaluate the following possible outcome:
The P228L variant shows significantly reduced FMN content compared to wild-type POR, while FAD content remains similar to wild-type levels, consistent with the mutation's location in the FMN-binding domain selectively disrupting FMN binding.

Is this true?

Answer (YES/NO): NO